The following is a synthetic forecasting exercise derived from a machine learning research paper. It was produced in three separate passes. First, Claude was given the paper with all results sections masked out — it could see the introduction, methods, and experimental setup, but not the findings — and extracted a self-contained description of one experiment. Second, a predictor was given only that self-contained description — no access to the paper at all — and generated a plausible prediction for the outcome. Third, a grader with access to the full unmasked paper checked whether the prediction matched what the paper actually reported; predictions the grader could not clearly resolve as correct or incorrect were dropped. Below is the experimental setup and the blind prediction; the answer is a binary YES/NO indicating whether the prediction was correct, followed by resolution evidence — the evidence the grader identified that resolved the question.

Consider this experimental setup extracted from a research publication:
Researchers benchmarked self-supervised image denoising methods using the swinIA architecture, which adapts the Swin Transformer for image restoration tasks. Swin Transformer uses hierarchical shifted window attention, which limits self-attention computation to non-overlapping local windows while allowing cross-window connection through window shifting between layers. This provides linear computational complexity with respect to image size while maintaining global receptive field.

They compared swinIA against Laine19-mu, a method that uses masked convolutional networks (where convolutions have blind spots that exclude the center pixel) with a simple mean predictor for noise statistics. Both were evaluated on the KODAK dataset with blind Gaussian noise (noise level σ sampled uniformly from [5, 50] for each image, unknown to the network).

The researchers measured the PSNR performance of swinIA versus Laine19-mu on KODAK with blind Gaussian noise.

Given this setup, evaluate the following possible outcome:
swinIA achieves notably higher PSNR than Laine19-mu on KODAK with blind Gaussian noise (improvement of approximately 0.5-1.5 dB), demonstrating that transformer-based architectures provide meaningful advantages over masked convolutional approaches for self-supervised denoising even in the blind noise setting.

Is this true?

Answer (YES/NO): NO